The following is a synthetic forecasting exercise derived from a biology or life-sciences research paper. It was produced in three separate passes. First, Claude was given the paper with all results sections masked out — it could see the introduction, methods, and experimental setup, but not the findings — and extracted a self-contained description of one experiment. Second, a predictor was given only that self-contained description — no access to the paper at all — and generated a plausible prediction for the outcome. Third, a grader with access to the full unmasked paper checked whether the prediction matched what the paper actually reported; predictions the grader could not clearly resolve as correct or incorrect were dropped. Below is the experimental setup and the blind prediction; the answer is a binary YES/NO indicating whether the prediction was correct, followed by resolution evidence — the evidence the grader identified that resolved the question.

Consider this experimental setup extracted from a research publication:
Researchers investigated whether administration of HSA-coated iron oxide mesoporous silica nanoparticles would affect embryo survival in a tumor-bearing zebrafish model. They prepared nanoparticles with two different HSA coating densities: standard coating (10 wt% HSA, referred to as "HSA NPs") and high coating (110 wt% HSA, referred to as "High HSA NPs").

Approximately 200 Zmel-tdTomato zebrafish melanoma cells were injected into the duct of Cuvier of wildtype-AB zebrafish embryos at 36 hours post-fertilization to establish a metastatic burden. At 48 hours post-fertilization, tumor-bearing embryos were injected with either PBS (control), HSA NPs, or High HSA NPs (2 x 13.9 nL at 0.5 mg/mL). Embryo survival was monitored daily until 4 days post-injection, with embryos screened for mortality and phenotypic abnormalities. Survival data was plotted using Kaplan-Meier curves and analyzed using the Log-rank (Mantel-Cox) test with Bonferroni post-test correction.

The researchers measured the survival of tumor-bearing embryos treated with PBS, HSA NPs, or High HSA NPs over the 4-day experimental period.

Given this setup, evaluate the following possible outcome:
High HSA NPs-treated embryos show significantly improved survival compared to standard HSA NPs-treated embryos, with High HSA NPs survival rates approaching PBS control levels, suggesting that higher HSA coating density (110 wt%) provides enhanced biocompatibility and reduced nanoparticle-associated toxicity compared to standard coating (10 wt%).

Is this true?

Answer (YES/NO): YES